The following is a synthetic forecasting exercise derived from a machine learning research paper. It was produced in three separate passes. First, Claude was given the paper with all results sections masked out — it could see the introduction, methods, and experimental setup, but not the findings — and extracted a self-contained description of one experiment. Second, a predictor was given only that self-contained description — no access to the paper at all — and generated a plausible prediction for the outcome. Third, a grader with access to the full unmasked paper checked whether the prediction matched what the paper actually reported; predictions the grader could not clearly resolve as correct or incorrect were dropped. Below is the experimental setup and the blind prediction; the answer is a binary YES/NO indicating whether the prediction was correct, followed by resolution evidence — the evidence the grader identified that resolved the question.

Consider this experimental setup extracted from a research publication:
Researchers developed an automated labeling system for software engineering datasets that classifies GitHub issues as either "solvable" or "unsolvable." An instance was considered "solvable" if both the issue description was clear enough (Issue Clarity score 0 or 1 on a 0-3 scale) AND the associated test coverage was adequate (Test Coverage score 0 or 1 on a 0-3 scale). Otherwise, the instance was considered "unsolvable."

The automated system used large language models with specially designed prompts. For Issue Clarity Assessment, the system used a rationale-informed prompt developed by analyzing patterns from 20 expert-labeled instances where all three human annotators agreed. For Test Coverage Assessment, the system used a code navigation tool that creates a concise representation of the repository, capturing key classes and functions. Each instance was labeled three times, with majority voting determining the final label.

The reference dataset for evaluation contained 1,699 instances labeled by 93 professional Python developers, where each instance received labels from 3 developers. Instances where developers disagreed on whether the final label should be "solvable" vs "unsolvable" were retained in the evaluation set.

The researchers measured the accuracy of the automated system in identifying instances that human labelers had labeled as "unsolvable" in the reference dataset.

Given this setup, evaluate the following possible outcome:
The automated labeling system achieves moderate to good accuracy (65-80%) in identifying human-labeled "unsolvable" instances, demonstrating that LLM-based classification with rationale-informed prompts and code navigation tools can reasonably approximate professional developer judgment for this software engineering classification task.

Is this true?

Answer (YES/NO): YES